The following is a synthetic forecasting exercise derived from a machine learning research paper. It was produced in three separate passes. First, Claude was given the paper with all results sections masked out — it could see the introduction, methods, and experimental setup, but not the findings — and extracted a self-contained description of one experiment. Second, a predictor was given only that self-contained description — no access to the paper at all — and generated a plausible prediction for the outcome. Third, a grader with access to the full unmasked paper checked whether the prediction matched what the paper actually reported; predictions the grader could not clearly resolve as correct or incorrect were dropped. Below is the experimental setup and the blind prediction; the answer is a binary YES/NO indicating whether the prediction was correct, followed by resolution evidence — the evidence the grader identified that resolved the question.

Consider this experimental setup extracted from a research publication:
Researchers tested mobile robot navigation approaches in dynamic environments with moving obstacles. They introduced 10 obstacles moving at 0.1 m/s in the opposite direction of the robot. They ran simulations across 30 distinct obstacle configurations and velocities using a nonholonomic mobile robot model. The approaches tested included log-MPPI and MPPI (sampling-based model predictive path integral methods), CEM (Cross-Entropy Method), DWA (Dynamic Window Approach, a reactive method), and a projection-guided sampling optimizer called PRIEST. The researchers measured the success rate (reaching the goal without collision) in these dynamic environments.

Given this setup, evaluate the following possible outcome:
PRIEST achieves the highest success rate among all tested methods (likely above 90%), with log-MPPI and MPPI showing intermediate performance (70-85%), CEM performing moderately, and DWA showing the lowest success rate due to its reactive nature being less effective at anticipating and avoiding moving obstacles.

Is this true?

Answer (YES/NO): NO